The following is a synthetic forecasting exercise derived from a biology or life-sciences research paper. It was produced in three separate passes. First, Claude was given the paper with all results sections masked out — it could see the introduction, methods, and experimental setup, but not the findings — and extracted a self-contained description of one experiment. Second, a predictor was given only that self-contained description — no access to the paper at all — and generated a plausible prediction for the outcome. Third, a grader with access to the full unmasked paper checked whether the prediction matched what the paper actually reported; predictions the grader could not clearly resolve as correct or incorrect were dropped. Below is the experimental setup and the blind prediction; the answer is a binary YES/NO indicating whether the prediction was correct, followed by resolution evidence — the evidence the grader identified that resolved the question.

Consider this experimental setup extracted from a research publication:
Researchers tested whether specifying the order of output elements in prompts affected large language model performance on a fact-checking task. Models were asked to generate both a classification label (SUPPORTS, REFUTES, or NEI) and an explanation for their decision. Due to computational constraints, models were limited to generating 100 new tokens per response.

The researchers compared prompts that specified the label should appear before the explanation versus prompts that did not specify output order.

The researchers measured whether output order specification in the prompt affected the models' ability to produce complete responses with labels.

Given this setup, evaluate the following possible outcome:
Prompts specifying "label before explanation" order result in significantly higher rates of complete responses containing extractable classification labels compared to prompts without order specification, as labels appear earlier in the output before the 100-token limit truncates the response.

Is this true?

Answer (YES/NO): YES